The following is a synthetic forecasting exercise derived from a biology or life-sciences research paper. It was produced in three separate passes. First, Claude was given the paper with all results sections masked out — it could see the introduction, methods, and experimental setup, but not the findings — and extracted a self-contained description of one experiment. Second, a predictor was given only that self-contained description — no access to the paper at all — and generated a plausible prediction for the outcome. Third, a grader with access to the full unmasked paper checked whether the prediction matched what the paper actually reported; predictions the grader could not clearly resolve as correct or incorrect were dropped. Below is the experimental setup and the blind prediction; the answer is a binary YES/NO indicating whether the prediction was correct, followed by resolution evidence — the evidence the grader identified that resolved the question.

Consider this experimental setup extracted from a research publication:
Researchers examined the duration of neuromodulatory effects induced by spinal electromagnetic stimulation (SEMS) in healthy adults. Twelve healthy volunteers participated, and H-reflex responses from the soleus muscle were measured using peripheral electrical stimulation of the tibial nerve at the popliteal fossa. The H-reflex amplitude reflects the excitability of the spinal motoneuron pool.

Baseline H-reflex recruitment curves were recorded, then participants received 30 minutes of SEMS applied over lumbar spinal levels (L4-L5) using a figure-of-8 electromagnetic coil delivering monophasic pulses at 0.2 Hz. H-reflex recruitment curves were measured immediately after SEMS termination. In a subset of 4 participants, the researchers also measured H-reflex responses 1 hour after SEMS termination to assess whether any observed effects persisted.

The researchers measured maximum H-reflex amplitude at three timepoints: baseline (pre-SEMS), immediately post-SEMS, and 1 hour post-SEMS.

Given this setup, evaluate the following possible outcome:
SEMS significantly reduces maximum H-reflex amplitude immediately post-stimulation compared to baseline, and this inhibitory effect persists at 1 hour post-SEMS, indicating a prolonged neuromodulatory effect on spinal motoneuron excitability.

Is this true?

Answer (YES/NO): NO